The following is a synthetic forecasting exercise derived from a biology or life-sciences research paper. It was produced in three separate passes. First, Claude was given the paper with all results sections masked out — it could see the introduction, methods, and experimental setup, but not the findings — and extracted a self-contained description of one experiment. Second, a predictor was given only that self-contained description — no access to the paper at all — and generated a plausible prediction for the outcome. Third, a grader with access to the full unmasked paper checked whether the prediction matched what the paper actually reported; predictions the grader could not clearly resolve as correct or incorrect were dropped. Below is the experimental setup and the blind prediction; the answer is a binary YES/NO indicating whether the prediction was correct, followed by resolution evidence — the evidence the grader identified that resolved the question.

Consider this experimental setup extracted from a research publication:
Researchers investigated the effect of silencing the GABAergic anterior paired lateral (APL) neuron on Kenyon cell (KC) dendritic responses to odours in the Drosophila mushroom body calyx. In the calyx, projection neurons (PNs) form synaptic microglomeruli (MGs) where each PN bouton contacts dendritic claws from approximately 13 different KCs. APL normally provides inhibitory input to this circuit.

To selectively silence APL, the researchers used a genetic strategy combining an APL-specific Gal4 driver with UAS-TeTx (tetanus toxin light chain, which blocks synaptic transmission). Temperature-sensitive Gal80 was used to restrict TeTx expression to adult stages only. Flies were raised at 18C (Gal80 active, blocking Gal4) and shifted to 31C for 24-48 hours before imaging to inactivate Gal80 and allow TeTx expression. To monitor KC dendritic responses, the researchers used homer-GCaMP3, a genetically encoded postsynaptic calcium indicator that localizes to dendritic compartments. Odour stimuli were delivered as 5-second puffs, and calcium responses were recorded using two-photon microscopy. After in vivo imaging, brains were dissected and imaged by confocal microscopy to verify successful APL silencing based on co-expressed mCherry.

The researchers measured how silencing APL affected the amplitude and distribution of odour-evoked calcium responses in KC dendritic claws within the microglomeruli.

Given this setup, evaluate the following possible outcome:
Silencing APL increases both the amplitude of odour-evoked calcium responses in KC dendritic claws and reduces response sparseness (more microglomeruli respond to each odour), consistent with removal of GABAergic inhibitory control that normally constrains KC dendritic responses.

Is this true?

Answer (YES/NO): NO